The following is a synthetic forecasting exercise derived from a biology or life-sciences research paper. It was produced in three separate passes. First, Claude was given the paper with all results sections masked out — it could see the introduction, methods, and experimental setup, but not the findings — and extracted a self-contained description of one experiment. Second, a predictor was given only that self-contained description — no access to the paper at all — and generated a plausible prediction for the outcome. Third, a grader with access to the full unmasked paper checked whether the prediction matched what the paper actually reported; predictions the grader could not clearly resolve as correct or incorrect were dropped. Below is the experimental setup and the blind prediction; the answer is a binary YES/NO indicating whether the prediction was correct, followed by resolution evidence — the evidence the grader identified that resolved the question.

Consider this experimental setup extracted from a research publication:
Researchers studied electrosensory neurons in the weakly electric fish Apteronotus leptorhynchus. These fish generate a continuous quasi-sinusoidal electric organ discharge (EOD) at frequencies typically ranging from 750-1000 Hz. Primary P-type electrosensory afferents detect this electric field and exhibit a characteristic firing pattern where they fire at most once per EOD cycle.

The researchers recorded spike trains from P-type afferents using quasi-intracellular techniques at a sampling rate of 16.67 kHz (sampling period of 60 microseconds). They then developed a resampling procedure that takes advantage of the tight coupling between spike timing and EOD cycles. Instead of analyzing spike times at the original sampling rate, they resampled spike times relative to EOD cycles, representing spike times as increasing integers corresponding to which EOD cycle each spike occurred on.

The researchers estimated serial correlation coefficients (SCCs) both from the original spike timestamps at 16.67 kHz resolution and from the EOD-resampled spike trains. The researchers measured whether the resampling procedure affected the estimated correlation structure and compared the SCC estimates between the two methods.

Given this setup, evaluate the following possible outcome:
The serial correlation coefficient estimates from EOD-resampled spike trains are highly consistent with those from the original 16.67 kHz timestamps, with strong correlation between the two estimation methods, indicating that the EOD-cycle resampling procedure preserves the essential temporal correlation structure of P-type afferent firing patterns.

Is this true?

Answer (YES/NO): YES